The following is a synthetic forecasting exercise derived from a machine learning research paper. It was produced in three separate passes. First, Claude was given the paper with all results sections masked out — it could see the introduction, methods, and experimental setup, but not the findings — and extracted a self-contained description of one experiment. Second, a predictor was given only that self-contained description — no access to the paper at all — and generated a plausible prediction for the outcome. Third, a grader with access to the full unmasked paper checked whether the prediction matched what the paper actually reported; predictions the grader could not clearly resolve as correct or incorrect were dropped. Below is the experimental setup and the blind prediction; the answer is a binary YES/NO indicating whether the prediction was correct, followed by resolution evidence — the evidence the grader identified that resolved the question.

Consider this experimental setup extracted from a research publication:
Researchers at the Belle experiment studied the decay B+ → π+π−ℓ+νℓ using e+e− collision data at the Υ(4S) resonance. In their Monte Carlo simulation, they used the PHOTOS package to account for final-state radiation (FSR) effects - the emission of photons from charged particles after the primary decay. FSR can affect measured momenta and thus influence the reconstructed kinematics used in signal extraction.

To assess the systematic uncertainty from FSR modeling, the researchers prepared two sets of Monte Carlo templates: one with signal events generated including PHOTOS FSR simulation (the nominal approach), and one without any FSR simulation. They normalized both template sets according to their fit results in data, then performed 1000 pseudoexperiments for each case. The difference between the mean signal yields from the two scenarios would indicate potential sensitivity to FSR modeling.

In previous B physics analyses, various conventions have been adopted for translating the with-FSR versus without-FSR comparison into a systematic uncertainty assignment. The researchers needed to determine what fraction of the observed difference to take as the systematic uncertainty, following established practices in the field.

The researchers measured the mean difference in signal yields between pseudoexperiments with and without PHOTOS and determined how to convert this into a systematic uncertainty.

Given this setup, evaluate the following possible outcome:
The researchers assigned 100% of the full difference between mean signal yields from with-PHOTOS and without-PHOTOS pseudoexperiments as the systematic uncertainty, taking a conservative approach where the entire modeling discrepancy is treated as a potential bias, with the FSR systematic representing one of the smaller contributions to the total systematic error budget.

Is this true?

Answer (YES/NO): NO